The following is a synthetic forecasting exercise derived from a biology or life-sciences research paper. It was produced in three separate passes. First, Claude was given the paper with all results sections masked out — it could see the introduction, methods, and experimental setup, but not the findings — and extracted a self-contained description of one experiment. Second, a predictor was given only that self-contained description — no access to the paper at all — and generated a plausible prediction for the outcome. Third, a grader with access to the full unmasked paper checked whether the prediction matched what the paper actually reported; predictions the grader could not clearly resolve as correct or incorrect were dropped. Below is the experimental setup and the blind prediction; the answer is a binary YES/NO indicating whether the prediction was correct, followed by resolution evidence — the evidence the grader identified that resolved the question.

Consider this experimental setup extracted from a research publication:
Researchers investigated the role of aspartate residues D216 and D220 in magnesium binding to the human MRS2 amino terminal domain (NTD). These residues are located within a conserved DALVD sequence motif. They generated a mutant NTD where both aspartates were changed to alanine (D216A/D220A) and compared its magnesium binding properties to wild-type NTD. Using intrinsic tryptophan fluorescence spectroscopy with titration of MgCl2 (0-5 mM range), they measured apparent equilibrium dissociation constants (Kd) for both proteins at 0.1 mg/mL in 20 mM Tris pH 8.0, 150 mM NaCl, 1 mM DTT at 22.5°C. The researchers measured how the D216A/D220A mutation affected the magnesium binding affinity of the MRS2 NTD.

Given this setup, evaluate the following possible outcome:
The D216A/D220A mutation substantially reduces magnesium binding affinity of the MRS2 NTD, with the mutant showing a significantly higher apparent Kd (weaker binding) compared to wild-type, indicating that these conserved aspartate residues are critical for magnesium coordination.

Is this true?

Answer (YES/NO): YES